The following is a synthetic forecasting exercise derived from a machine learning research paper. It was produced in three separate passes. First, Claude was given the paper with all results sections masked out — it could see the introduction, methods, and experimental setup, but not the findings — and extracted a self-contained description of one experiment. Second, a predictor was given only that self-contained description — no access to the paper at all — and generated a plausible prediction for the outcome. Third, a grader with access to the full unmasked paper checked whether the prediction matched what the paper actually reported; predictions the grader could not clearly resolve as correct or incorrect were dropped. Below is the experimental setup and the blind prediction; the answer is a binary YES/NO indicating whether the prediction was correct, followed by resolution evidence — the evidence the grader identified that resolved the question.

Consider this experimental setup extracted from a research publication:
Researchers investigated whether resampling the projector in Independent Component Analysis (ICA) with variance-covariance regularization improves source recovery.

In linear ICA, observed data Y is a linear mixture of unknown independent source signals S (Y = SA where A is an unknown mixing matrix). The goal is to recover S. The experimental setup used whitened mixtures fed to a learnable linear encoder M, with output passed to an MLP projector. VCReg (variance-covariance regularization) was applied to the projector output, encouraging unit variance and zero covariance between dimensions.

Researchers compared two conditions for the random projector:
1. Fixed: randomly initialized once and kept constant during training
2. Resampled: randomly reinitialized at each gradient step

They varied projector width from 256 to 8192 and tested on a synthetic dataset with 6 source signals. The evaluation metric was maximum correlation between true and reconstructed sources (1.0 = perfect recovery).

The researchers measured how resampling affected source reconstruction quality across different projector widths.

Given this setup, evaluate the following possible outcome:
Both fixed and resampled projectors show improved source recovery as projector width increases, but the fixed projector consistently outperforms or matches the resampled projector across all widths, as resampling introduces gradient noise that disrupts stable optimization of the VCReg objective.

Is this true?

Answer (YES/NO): NO